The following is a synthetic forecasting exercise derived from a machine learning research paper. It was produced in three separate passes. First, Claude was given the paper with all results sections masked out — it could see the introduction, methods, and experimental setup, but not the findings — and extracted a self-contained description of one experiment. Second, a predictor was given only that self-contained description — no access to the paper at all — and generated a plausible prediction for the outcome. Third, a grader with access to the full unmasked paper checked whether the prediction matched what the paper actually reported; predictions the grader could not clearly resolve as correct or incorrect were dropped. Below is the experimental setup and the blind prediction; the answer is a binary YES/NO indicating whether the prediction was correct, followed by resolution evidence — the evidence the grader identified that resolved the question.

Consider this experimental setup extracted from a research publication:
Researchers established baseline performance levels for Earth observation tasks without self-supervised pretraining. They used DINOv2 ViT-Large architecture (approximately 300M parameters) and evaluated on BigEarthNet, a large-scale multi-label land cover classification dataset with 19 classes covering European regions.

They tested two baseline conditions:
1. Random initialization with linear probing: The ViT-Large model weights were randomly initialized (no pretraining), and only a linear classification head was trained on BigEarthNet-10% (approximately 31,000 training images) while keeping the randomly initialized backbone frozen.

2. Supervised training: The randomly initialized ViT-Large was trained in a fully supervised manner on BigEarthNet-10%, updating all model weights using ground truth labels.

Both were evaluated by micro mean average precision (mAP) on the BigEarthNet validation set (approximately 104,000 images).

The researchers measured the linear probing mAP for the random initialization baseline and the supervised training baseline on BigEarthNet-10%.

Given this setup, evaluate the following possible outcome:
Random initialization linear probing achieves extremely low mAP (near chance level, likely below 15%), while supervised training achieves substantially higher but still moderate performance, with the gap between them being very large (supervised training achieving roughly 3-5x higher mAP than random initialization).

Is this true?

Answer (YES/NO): NO